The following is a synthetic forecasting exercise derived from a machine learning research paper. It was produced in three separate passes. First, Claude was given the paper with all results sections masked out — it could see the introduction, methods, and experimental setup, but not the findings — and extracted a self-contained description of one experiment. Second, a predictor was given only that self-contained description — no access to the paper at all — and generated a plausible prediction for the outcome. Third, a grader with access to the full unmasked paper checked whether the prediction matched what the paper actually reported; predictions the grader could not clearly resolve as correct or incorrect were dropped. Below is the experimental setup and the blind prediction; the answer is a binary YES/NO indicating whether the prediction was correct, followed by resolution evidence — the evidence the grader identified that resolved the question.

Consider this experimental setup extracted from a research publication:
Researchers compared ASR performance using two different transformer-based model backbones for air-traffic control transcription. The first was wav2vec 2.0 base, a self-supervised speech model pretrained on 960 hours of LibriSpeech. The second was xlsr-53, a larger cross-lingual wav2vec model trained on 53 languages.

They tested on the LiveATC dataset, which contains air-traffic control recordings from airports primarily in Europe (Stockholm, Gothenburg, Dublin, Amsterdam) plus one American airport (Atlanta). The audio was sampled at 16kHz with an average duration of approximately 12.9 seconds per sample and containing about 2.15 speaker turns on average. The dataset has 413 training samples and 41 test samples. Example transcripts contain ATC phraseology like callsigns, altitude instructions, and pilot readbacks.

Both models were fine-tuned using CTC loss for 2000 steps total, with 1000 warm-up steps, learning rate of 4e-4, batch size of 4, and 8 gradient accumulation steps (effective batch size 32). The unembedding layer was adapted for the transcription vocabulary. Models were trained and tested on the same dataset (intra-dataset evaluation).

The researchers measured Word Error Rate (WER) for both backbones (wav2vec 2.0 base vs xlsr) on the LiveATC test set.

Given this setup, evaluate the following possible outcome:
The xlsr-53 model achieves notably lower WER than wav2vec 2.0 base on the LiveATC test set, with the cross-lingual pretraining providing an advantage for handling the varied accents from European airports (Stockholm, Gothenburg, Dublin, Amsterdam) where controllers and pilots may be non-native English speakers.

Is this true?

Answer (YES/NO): YES